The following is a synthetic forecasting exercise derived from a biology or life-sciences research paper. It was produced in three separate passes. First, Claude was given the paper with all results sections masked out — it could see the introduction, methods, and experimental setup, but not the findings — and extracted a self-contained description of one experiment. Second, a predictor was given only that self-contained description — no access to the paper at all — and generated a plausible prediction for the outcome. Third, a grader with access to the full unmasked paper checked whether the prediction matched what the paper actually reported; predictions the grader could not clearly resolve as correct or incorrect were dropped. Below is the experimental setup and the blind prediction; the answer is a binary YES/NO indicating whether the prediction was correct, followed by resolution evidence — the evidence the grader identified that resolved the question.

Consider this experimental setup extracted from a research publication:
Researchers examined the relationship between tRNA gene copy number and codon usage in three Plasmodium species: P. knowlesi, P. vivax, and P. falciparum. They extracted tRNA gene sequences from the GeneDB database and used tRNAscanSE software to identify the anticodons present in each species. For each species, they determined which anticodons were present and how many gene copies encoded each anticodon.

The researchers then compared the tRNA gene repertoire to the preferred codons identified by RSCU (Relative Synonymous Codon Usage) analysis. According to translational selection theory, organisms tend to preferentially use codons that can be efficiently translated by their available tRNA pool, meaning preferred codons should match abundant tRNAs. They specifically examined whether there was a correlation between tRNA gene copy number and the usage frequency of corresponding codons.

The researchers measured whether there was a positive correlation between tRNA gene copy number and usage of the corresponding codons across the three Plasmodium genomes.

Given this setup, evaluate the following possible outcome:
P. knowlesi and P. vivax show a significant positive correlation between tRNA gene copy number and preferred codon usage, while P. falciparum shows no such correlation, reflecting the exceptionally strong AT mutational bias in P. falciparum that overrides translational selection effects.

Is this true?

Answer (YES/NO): NO